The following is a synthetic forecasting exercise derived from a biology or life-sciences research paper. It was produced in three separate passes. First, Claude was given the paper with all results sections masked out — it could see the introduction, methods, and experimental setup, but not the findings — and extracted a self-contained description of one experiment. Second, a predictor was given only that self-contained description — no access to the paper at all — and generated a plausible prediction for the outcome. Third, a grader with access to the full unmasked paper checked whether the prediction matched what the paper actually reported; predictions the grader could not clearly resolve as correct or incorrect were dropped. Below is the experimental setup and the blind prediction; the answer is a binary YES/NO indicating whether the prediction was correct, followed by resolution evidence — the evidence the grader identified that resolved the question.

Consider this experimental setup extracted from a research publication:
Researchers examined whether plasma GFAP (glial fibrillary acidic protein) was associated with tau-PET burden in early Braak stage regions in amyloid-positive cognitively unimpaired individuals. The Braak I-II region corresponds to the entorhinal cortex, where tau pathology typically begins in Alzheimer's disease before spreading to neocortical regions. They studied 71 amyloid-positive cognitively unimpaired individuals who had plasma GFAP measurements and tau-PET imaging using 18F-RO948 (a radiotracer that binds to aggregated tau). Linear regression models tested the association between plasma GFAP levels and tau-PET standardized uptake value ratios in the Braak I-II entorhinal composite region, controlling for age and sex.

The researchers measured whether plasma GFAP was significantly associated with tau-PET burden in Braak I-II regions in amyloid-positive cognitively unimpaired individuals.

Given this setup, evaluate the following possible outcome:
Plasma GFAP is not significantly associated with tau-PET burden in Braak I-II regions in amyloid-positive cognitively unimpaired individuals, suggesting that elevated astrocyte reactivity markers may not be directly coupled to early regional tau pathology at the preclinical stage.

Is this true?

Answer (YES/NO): YES